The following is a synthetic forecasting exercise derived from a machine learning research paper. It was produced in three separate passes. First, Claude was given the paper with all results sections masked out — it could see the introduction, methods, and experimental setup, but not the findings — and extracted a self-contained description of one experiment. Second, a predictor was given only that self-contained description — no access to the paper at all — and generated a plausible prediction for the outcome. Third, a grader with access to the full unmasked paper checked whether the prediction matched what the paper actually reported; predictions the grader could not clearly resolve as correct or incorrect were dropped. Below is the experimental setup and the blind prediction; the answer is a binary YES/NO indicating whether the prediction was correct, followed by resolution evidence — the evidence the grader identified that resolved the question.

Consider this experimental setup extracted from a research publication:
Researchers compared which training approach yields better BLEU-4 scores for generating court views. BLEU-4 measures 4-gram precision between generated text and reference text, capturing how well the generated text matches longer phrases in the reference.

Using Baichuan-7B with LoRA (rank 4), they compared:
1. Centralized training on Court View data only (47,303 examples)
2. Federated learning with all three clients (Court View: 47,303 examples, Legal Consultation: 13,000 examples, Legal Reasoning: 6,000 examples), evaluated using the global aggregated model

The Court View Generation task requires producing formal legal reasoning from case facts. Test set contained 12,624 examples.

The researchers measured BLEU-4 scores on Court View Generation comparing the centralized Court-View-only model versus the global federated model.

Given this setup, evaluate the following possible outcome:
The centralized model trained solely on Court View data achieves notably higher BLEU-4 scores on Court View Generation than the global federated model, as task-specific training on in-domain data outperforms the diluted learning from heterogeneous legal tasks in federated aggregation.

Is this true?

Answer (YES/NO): YES